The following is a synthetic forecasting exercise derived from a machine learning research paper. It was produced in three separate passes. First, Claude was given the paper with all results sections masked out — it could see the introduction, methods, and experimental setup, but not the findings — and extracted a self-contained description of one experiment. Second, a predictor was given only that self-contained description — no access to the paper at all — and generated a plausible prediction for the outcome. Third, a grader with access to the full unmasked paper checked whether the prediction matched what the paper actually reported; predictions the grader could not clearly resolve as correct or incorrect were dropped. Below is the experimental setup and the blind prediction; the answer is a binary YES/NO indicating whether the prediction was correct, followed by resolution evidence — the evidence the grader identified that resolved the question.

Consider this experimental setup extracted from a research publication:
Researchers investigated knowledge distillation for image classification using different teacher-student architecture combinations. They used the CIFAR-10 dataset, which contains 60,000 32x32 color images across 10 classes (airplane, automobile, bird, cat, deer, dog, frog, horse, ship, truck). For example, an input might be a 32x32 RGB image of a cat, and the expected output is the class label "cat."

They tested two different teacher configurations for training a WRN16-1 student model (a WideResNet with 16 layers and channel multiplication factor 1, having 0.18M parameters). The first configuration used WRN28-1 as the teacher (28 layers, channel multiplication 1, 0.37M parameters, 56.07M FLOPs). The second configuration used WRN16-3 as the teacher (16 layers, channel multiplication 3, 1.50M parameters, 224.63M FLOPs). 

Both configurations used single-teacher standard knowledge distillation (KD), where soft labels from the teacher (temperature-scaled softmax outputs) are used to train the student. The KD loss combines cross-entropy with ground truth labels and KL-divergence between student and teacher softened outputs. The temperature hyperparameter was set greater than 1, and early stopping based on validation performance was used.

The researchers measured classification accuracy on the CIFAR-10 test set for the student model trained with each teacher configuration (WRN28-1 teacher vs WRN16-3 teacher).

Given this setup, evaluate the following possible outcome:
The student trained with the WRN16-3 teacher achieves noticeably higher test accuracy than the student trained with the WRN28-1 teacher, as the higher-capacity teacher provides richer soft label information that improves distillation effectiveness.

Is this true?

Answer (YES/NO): NO